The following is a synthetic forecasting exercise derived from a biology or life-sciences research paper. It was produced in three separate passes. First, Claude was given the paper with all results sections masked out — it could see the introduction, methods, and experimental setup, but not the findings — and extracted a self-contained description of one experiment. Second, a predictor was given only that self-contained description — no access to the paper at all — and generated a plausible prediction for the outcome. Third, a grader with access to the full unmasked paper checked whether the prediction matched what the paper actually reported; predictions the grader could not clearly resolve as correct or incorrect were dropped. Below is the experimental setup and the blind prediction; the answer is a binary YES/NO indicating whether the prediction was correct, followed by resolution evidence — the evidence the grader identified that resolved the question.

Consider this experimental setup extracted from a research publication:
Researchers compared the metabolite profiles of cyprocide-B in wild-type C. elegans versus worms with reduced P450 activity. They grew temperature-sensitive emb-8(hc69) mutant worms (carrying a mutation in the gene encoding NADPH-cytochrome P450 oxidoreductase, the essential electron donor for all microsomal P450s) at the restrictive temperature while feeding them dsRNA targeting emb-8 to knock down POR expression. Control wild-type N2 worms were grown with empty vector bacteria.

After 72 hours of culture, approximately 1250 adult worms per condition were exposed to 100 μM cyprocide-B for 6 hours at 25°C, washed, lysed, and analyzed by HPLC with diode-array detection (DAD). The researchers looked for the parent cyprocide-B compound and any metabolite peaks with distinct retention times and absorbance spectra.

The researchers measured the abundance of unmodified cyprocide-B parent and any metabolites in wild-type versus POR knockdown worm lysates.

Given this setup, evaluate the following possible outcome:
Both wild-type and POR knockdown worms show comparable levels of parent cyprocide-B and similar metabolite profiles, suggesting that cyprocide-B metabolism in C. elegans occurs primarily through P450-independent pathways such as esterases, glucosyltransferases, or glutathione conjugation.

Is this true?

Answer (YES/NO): NO